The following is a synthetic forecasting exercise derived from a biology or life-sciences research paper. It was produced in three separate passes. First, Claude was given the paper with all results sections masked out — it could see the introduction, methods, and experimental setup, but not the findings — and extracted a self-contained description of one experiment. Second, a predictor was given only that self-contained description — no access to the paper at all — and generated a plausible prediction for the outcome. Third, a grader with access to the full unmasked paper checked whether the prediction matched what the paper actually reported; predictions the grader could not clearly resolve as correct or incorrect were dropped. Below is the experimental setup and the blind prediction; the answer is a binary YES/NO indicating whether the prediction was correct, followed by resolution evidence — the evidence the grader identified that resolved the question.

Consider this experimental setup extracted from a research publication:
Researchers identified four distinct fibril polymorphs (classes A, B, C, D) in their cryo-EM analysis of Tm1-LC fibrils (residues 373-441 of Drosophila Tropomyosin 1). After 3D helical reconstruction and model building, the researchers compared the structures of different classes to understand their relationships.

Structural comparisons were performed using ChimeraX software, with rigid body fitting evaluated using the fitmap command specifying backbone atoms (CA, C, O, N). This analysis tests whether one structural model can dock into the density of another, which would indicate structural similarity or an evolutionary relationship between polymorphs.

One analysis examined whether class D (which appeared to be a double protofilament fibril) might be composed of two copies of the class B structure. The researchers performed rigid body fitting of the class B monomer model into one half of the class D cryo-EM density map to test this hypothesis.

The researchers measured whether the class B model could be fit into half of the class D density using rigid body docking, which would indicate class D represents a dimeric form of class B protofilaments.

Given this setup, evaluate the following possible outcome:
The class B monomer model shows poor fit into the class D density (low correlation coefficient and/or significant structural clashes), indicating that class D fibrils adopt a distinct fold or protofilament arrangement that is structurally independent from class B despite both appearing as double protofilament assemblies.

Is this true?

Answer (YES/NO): NO